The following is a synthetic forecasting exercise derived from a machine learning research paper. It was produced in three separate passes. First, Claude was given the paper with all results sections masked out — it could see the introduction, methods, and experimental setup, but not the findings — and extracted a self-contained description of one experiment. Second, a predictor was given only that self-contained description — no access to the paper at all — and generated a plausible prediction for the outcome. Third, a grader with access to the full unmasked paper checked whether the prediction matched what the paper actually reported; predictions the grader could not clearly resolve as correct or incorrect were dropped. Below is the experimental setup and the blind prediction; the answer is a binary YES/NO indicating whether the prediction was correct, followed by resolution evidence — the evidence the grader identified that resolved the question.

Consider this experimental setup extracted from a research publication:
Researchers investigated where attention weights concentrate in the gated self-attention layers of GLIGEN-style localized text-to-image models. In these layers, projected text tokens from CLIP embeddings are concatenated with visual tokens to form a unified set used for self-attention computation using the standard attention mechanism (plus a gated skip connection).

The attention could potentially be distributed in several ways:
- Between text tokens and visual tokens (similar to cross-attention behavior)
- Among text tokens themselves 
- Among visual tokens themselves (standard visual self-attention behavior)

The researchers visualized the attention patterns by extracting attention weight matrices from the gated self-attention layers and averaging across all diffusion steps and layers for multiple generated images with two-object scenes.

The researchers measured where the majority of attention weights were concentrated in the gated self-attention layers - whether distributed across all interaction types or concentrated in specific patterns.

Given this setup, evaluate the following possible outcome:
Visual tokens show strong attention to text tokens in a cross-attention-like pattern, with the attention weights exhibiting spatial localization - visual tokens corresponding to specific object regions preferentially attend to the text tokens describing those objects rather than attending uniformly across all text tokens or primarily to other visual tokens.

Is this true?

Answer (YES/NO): NO